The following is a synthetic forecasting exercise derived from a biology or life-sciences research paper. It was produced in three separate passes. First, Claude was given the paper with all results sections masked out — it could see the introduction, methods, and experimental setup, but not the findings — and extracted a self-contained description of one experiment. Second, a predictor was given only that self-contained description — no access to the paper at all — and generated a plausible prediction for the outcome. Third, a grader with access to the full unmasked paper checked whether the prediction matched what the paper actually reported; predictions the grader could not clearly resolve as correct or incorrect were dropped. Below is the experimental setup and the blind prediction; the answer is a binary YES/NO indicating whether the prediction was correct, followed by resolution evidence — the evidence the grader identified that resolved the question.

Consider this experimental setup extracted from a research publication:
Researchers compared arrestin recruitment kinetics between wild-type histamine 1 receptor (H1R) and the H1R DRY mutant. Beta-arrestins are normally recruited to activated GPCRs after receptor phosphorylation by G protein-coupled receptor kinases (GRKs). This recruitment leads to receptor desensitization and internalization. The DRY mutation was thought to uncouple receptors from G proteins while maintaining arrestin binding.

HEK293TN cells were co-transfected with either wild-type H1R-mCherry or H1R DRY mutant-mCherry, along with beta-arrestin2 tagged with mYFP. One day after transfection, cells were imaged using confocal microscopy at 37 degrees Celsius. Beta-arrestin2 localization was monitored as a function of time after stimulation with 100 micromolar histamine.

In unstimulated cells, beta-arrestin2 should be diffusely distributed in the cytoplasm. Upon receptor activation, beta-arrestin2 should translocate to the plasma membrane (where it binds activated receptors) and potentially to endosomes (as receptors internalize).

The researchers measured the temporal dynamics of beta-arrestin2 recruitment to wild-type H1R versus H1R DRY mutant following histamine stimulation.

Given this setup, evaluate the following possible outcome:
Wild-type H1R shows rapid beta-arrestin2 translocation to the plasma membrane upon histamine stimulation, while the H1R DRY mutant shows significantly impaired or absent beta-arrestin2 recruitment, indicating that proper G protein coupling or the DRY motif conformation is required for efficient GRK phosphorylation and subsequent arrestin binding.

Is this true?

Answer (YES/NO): YES